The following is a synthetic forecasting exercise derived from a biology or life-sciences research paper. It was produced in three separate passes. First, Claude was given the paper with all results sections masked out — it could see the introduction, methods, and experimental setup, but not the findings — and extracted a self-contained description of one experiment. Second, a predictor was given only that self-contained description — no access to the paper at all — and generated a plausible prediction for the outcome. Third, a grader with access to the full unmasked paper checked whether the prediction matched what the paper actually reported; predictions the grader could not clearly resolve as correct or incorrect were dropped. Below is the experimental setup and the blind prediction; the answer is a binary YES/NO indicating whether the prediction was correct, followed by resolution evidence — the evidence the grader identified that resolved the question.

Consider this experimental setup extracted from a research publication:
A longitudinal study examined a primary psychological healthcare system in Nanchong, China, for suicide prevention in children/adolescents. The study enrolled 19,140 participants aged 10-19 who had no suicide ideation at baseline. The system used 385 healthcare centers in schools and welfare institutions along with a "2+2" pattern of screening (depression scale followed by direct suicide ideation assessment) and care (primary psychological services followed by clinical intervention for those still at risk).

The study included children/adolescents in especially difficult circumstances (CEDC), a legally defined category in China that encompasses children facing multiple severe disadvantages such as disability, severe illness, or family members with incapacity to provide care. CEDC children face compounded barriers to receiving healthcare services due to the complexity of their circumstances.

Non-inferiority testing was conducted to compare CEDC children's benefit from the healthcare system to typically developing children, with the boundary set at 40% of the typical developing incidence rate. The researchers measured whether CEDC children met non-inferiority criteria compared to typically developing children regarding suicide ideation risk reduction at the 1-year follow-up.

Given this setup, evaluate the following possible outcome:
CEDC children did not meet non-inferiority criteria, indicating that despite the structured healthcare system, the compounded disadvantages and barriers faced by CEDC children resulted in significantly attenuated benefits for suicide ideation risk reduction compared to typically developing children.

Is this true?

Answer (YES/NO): NO